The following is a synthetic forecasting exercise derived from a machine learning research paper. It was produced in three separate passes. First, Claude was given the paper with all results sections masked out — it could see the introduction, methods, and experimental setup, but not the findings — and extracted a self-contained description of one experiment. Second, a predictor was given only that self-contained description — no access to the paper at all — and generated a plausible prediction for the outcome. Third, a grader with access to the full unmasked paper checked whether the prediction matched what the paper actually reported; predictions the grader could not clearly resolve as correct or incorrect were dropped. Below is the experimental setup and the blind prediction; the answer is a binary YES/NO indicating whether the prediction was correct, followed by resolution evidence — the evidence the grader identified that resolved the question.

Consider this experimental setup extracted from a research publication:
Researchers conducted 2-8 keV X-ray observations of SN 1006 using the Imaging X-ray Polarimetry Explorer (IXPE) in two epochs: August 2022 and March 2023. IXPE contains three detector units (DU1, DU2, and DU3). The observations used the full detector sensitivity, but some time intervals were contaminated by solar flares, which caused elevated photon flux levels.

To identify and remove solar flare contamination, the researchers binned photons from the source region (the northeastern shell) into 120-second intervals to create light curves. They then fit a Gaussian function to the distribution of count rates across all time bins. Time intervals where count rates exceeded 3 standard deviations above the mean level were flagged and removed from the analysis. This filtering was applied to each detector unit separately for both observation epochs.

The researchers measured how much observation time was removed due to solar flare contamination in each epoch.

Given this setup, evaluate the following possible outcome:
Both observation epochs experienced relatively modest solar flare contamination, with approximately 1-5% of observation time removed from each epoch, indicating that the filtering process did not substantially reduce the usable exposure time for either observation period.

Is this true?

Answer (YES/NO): NO